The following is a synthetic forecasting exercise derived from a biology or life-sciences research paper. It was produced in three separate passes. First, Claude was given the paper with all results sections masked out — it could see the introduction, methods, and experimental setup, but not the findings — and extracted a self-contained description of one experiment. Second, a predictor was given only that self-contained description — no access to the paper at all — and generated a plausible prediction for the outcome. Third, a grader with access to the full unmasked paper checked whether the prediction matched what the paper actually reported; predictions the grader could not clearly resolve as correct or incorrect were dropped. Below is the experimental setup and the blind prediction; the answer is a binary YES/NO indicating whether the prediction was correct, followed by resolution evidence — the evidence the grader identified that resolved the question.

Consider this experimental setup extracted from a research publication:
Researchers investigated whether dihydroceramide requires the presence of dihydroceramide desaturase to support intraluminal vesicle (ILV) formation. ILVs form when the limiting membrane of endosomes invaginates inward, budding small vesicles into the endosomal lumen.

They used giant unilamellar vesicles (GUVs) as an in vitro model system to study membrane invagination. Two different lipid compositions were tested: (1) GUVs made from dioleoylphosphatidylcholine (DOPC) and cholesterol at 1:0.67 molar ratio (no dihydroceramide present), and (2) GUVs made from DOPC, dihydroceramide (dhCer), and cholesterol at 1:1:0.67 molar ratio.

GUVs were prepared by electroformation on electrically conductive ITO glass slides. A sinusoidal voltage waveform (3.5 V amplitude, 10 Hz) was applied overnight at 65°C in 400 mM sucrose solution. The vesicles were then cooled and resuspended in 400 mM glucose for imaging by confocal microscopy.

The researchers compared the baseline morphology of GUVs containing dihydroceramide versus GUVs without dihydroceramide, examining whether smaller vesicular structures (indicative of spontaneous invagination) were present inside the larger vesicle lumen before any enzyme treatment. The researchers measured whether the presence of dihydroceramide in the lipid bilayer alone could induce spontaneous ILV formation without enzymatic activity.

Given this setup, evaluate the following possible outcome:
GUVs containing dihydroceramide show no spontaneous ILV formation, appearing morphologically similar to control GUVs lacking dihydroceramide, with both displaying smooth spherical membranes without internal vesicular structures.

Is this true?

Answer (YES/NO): YES